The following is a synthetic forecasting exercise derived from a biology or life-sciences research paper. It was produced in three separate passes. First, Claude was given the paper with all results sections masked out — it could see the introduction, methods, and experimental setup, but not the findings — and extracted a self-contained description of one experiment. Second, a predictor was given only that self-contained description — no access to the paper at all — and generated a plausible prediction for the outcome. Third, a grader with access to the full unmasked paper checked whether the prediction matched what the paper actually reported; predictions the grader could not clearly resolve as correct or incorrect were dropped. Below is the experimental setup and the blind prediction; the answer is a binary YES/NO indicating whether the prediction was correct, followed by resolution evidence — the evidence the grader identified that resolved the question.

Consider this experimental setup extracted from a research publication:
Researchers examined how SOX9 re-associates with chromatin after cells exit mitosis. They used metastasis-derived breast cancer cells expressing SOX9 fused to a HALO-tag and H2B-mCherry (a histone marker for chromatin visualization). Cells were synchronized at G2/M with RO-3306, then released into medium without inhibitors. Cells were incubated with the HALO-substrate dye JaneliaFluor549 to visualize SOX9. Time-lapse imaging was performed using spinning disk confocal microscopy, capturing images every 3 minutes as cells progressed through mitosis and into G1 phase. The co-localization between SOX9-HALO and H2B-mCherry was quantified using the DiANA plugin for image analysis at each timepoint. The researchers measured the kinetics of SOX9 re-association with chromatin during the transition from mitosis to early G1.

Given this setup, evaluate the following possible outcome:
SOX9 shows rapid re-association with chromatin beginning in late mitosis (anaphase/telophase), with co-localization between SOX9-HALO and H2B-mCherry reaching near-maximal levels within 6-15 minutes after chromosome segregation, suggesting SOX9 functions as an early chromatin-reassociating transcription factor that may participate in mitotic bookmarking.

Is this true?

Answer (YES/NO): NO